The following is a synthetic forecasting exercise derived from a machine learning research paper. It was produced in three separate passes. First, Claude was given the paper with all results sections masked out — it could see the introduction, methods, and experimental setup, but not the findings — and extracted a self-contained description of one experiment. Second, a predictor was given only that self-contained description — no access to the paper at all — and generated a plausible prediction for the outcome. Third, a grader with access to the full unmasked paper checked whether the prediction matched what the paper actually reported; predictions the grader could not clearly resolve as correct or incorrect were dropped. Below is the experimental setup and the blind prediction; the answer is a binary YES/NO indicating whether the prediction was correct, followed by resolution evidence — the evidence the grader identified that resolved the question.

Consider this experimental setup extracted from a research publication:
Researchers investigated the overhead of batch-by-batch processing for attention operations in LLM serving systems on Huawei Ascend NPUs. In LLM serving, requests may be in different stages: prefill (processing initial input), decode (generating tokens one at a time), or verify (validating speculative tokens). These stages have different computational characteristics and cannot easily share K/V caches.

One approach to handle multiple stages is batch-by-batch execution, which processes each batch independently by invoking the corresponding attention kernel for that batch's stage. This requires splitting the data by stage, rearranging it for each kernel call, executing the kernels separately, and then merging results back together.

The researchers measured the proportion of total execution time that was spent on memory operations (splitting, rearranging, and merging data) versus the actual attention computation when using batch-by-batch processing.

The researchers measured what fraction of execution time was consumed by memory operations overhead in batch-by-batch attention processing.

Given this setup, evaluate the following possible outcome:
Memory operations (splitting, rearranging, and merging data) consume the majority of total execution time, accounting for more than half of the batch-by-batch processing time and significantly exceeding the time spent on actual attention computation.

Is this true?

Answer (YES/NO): YES